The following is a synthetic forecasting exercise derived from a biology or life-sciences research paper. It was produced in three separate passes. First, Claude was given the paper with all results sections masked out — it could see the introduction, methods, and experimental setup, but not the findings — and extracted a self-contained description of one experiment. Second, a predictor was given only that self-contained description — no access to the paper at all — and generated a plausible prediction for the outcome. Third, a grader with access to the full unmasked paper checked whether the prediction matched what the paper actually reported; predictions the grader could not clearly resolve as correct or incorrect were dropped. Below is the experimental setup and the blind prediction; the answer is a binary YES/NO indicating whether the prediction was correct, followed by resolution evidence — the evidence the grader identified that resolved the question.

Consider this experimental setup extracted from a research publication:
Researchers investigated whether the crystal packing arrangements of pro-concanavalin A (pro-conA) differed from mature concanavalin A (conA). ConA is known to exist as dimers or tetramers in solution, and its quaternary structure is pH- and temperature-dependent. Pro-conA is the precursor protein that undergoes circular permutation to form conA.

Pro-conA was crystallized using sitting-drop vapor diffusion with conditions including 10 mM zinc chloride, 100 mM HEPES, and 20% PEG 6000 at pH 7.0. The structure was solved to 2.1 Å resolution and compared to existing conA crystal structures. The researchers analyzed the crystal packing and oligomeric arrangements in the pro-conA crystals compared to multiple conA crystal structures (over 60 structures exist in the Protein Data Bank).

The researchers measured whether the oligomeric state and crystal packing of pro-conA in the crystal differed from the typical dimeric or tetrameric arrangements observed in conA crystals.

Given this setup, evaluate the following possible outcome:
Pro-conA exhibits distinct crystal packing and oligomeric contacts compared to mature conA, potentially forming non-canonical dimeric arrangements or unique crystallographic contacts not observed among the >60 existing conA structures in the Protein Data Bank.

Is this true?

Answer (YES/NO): YES